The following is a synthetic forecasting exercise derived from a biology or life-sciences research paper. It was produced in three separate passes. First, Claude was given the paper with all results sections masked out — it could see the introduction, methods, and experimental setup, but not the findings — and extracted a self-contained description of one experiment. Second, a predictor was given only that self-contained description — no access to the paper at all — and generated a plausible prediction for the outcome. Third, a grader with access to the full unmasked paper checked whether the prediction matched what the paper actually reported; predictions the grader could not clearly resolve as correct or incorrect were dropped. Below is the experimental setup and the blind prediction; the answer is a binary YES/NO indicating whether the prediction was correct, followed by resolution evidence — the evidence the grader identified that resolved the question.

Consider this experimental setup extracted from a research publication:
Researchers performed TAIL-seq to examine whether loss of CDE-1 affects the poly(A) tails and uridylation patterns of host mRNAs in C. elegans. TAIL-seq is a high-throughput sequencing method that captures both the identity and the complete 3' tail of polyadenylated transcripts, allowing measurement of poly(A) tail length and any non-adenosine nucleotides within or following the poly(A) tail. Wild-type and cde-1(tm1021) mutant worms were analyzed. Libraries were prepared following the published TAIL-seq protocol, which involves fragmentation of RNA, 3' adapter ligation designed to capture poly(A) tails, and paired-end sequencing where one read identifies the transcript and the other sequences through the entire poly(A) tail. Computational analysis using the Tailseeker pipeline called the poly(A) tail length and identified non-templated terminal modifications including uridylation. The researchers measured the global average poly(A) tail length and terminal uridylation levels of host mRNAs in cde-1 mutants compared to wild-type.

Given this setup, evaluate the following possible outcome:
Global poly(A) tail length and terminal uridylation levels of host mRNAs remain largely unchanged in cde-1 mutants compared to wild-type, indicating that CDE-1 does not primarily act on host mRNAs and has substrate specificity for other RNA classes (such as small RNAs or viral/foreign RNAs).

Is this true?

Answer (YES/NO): NO